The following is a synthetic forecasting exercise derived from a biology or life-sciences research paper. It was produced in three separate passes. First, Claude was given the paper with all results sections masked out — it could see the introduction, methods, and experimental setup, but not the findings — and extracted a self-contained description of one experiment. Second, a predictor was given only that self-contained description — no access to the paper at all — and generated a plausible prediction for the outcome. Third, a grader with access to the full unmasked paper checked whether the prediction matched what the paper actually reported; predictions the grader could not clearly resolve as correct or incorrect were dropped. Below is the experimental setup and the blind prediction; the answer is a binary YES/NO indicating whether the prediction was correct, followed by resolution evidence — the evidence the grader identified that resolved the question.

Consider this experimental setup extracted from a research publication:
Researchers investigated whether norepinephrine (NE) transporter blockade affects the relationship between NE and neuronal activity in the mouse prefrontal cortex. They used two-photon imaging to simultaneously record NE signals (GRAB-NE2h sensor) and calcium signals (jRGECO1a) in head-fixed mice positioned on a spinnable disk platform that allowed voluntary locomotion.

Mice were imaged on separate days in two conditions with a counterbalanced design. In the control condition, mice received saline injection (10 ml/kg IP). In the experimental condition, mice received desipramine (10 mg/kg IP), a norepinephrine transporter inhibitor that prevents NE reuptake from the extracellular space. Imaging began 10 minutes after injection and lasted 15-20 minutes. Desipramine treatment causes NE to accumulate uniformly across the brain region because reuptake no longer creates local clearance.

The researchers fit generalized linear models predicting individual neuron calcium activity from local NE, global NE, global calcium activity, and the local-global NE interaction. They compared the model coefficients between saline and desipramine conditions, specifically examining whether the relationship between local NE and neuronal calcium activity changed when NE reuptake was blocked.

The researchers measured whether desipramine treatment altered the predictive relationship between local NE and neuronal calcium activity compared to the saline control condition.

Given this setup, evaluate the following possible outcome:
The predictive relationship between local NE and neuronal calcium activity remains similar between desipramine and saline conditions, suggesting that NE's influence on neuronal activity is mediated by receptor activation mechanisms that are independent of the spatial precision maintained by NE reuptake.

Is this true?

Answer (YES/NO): NO